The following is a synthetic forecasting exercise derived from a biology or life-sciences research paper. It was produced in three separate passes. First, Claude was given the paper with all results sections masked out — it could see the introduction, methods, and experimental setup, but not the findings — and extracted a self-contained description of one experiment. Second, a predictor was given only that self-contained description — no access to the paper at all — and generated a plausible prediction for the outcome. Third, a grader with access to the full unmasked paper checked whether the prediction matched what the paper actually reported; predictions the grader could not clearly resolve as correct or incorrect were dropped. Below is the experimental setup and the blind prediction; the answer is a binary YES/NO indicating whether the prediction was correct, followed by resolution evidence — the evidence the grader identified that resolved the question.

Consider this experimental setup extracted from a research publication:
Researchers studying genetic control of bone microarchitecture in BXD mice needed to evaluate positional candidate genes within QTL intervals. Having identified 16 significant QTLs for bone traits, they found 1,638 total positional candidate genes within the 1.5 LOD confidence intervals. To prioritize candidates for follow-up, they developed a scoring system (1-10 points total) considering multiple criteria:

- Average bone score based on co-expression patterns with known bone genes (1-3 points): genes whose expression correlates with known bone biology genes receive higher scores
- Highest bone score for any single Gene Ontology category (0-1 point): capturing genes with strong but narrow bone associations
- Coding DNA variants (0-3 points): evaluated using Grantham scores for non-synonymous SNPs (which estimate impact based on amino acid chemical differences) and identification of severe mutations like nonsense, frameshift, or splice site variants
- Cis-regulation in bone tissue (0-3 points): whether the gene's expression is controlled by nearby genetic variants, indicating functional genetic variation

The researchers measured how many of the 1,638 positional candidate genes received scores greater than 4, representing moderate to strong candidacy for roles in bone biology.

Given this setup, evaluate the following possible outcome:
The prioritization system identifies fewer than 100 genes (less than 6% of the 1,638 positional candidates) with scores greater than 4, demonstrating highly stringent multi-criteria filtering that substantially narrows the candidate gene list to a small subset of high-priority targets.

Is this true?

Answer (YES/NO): NO